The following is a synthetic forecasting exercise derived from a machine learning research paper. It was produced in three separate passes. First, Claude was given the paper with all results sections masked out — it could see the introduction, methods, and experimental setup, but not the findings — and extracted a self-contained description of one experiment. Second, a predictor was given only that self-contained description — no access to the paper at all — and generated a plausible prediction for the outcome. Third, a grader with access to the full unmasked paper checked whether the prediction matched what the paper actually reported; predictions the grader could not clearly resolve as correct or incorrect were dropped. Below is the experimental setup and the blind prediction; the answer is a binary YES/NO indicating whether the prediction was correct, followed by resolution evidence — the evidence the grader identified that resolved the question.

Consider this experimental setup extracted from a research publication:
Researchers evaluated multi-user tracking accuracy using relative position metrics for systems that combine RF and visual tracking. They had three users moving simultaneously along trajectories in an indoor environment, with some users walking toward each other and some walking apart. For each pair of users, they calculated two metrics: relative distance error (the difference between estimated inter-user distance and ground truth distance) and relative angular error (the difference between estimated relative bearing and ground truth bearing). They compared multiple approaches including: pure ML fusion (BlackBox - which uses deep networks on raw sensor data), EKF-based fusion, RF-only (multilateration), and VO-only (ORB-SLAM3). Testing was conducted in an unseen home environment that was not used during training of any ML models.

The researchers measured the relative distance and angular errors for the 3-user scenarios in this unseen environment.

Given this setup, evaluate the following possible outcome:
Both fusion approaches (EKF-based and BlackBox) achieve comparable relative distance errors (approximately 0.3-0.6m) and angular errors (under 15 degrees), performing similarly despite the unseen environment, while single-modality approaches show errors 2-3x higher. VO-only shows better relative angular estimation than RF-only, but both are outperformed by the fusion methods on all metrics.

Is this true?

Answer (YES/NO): NO